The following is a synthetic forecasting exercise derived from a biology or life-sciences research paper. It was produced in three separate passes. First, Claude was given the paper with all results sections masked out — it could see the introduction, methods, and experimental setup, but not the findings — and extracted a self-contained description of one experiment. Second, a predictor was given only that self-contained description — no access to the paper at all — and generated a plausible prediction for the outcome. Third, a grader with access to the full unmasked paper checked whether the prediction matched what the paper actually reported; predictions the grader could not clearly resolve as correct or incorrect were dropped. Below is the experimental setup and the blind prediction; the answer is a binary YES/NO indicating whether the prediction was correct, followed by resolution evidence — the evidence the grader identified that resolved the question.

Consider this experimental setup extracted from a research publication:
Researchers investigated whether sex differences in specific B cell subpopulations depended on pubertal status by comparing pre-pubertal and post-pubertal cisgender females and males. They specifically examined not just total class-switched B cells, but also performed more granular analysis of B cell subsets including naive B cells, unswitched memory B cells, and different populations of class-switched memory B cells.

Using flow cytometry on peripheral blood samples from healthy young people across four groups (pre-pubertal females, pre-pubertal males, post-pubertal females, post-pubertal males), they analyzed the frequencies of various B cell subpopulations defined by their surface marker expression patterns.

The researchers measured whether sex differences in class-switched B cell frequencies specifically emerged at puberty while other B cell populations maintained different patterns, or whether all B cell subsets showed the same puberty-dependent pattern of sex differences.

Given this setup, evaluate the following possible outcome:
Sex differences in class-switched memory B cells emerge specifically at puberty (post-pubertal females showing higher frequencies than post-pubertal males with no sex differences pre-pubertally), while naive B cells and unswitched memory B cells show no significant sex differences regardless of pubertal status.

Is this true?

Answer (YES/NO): NO